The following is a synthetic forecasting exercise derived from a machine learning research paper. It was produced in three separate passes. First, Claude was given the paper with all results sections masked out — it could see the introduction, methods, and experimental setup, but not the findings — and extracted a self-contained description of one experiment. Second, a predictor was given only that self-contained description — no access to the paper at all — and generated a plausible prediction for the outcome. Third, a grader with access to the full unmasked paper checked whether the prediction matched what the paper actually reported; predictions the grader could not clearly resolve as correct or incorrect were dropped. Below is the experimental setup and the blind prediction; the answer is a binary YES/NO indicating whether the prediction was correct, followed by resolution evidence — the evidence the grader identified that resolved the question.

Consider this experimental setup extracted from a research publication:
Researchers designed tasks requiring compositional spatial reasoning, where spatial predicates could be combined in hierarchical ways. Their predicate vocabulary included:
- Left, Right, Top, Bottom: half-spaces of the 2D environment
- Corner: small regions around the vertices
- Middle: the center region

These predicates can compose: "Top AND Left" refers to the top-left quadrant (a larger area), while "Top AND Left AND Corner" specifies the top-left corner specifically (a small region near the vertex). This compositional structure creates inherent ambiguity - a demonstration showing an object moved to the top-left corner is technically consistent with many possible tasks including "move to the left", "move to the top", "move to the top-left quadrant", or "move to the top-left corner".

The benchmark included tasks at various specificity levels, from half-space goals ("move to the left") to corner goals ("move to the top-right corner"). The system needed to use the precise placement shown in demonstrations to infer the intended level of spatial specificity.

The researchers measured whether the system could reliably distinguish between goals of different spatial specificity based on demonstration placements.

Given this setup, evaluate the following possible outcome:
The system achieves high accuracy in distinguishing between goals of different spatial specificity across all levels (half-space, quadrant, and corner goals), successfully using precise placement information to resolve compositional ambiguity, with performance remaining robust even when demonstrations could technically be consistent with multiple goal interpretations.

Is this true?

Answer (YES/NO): NO